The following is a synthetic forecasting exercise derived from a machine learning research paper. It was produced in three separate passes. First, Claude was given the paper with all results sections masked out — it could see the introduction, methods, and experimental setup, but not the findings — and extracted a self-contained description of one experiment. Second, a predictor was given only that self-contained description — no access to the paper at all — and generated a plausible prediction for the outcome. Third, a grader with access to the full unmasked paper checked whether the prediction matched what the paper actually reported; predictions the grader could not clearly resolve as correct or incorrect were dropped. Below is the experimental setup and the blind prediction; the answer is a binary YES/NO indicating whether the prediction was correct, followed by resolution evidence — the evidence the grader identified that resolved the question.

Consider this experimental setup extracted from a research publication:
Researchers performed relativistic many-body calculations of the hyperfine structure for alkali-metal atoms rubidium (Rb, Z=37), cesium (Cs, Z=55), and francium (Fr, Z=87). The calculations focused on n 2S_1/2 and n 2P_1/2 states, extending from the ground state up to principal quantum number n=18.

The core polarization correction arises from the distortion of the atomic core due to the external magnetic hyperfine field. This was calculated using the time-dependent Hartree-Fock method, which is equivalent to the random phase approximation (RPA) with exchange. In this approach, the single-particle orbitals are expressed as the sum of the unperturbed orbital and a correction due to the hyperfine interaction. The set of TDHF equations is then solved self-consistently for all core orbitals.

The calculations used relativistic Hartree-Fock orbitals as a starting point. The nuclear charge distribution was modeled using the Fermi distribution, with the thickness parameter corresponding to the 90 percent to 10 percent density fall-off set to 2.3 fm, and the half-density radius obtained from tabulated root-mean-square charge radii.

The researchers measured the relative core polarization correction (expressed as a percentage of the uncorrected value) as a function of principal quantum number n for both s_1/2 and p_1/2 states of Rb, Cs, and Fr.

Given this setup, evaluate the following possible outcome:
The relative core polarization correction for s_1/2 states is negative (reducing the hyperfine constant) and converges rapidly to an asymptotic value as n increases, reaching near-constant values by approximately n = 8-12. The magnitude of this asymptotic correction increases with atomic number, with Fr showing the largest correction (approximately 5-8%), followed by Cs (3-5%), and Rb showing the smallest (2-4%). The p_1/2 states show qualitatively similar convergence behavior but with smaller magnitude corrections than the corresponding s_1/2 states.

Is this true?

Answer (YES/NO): NO